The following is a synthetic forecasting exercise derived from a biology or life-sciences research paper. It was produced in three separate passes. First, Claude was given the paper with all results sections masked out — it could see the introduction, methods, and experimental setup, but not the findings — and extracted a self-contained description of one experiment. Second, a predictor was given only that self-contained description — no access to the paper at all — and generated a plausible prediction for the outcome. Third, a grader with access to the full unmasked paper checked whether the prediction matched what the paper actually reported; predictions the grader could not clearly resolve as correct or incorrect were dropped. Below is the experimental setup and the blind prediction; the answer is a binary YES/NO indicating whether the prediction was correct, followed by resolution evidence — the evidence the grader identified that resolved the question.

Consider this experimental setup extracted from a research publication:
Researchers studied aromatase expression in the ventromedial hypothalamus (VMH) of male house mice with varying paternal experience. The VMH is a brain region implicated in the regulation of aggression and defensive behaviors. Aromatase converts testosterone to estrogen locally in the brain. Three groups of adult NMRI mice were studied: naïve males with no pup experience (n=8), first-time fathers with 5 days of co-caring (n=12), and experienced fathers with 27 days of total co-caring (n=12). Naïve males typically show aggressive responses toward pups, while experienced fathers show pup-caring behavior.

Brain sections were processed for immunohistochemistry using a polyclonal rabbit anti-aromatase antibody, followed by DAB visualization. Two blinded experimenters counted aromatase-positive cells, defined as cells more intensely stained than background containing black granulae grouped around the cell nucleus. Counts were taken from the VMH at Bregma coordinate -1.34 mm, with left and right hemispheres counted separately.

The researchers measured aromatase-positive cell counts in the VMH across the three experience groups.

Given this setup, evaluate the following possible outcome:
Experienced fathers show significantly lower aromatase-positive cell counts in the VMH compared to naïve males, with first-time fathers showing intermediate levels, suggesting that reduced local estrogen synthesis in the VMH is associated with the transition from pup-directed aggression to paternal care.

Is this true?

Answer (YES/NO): NO